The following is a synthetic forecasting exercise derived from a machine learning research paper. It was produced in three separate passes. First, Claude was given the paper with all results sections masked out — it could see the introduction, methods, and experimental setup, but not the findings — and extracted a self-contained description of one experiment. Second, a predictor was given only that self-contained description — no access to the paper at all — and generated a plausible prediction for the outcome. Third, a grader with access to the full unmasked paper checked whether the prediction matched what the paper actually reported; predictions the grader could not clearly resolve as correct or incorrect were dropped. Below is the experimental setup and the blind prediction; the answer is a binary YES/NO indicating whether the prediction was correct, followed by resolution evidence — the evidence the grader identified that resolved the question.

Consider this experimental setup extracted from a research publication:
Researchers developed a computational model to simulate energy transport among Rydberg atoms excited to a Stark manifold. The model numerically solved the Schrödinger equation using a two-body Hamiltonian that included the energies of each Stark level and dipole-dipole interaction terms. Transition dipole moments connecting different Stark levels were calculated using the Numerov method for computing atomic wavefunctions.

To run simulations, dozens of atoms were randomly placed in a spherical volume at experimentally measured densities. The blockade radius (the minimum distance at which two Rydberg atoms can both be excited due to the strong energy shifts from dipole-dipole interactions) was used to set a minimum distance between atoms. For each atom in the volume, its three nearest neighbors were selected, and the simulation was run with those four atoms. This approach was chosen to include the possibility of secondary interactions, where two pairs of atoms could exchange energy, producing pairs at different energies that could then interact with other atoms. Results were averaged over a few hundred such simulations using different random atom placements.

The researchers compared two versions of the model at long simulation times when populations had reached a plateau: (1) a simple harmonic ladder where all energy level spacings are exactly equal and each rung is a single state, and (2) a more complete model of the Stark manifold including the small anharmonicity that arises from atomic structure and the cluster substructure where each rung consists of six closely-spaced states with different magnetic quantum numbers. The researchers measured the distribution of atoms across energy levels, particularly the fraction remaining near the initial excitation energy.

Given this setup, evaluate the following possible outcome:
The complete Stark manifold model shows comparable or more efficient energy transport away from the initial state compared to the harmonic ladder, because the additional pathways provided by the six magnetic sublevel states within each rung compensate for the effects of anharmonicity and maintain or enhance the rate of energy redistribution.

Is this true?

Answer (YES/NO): NO